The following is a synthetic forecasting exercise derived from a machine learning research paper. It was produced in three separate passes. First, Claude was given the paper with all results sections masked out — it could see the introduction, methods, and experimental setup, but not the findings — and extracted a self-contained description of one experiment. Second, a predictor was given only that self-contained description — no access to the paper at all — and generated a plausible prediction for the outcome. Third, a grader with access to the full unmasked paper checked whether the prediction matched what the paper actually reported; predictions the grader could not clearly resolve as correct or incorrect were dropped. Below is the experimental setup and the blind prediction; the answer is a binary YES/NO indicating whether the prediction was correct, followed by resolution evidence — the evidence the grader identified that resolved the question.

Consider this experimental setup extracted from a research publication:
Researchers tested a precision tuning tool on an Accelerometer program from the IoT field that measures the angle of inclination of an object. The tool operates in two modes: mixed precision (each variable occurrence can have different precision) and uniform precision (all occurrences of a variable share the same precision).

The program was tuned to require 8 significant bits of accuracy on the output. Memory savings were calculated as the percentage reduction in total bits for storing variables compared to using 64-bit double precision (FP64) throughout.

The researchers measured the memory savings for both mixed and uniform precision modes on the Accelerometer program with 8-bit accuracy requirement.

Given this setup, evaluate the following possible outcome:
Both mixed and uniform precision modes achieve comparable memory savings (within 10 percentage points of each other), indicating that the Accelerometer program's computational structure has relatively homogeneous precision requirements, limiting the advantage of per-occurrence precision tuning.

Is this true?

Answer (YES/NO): YES